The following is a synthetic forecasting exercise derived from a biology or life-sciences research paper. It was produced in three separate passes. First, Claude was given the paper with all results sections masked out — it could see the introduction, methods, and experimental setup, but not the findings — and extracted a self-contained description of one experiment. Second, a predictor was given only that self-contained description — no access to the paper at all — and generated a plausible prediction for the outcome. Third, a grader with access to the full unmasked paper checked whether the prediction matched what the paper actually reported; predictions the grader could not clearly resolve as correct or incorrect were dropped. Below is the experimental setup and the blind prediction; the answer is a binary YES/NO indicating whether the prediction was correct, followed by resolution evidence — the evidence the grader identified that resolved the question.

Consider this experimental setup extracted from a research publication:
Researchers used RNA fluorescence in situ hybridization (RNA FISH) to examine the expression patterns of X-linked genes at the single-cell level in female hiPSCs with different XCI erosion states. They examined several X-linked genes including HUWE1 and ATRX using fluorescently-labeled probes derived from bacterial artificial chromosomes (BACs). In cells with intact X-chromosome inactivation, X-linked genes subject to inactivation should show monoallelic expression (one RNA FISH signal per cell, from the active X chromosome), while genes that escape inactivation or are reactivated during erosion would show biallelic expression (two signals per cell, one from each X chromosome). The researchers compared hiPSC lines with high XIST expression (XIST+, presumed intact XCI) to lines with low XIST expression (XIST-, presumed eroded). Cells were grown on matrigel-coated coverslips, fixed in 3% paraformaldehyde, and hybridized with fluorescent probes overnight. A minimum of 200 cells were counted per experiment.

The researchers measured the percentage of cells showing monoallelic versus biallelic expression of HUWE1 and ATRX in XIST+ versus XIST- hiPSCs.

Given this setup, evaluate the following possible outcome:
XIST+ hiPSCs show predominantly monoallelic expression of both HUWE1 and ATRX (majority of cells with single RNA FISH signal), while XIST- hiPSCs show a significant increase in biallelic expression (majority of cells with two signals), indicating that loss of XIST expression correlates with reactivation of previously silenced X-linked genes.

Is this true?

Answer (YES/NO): NO